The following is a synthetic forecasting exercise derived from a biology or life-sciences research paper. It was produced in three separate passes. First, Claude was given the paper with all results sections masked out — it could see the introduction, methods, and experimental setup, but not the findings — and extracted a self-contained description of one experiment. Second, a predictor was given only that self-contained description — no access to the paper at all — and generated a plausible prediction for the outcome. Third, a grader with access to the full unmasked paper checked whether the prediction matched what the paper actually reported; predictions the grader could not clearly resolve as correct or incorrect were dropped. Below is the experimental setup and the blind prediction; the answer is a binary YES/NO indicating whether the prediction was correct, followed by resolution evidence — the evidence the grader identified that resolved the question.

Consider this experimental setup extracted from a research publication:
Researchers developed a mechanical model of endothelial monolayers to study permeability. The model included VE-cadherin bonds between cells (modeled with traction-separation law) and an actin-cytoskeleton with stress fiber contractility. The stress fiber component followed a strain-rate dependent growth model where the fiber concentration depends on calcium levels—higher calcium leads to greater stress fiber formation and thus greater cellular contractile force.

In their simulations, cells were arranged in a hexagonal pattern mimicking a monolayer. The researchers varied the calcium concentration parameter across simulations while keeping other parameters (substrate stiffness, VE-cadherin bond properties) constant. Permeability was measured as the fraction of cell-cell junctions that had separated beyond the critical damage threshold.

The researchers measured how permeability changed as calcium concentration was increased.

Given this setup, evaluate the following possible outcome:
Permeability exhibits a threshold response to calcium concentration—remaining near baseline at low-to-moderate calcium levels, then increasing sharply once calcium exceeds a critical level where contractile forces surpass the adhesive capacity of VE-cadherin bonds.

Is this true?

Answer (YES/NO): NO